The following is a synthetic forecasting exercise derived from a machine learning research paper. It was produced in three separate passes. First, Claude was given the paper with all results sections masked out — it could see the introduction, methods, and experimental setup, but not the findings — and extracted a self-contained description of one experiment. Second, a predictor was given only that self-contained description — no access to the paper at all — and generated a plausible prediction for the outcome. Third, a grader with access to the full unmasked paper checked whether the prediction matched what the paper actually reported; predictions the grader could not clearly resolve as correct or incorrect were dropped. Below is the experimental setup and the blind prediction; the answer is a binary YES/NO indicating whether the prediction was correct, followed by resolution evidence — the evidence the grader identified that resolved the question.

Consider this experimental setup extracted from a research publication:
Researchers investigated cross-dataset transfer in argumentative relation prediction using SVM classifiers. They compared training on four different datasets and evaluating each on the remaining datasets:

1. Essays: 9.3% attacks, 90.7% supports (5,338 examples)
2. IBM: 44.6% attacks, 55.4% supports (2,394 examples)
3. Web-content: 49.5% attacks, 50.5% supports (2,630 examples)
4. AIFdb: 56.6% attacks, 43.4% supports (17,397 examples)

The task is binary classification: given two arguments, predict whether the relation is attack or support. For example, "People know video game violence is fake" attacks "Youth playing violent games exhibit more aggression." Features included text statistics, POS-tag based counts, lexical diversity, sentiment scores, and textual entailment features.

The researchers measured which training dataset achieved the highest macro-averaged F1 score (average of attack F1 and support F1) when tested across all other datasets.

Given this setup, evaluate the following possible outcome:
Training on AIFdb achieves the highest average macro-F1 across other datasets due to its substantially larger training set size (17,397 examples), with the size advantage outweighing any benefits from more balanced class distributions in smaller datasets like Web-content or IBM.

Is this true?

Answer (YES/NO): NO